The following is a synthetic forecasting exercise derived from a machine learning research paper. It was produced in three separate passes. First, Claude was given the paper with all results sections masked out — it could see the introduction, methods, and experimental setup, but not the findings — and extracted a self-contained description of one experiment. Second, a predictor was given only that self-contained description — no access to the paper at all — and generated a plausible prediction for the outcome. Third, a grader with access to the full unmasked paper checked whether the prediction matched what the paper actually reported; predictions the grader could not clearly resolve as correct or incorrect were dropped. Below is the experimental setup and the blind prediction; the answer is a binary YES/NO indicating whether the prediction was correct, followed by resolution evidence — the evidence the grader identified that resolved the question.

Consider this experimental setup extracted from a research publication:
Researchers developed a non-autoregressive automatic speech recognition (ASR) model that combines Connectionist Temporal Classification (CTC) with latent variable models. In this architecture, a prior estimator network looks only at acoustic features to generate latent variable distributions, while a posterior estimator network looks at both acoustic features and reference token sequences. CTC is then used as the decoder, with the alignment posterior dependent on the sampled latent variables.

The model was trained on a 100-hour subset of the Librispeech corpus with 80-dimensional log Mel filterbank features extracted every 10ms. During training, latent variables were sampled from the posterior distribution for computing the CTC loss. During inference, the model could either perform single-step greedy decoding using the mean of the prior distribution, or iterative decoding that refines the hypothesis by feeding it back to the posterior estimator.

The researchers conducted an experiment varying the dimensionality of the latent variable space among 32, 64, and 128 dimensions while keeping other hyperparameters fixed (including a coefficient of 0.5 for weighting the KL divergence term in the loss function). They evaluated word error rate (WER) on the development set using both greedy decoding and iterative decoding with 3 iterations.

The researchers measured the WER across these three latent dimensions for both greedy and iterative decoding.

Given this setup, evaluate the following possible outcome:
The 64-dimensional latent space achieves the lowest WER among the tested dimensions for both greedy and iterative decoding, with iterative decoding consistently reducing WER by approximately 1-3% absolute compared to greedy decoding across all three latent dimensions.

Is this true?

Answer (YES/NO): NO